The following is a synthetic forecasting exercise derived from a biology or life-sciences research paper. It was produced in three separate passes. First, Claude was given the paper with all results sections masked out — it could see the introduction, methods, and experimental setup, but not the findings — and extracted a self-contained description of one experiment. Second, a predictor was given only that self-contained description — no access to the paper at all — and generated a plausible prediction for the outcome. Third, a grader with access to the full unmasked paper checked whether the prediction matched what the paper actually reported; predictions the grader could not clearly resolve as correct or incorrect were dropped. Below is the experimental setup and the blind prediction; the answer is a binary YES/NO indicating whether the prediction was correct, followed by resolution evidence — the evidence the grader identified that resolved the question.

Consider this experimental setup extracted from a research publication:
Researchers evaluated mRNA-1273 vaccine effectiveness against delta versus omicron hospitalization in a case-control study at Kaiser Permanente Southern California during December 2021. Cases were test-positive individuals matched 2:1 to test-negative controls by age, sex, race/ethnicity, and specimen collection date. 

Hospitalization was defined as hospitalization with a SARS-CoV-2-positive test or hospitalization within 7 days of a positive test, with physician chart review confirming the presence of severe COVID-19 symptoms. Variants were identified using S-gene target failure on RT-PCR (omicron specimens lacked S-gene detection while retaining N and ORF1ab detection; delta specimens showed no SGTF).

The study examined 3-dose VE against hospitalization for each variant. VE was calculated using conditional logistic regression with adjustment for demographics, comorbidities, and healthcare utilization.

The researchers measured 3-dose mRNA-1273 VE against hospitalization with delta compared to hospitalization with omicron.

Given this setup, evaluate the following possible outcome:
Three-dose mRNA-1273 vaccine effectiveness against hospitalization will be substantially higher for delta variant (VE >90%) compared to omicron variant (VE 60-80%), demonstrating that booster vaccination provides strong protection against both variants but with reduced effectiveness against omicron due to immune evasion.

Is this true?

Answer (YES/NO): NO